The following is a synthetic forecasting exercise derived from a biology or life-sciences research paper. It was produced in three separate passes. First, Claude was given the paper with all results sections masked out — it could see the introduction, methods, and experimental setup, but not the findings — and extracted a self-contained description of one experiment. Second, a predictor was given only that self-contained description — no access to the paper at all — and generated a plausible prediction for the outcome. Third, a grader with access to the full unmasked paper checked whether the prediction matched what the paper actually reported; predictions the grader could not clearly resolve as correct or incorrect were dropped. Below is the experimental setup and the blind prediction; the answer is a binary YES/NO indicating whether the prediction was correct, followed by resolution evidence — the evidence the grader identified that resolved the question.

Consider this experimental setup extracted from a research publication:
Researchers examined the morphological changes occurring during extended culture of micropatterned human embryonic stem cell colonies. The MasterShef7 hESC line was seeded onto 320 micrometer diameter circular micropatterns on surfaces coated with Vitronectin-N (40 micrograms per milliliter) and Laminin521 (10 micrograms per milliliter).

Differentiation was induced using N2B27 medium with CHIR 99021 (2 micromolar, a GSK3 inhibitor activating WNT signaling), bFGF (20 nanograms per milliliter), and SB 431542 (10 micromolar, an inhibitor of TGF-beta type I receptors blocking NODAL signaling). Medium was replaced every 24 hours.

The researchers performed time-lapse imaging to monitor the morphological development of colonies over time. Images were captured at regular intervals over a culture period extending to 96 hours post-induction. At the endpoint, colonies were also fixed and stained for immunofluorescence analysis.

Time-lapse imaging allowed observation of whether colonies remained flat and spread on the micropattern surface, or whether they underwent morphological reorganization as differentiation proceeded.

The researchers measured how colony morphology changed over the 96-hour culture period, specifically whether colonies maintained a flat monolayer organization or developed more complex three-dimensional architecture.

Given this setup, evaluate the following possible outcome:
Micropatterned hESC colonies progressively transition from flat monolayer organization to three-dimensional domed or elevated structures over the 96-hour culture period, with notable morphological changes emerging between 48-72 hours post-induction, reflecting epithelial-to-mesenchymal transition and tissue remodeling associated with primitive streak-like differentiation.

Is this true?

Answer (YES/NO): NO